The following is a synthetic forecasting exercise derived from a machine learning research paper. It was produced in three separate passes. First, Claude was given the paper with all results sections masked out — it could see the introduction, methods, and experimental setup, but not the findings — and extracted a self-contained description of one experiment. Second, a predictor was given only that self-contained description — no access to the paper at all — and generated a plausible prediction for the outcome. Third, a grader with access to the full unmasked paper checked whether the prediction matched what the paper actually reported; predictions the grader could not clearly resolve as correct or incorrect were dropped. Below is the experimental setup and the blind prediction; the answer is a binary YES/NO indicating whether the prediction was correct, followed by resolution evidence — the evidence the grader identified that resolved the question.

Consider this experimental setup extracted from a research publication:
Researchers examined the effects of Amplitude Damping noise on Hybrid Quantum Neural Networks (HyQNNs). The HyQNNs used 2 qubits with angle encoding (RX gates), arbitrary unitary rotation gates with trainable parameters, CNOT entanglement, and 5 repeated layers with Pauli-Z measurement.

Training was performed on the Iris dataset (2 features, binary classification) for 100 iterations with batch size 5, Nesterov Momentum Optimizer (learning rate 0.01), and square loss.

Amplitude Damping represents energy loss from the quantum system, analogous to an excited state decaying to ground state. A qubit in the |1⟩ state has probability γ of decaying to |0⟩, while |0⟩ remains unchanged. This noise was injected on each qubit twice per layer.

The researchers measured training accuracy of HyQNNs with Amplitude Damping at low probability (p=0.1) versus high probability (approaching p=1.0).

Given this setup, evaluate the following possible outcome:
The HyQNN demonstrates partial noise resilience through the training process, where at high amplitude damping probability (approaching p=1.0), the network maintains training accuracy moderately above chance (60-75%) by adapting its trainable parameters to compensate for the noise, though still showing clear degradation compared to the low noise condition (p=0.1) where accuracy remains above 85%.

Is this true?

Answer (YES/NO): NO